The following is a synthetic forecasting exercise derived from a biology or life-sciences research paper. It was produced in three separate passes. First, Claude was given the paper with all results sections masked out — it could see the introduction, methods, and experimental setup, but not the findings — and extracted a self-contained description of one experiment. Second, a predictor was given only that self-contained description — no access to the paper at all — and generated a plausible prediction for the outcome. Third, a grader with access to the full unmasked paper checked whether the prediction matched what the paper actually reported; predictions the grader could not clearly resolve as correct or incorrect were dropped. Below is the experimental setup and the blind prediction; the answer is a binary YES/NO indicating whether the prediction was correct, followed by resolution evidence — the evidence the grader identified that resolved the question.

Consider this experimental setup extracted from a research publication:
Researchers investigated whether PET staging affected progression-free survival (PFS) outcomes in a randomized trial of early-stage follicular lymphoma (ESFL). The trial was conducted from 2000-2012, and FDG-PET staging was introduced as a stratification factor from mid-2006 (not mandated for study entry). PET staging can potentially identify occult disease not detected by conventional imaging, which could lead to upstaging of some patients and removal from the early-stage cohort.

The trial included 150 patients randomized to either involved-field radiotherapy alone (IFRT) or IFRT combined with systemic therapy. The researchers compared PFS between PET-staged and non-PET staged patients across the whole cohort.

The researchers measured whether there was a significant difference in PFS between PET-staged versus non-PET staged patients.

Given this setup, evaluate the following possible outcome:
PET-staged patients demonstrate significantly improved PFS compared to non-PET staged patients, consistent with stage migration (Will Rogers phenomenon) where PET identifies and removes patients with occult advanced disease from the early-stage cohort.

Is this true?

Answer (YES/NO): NO